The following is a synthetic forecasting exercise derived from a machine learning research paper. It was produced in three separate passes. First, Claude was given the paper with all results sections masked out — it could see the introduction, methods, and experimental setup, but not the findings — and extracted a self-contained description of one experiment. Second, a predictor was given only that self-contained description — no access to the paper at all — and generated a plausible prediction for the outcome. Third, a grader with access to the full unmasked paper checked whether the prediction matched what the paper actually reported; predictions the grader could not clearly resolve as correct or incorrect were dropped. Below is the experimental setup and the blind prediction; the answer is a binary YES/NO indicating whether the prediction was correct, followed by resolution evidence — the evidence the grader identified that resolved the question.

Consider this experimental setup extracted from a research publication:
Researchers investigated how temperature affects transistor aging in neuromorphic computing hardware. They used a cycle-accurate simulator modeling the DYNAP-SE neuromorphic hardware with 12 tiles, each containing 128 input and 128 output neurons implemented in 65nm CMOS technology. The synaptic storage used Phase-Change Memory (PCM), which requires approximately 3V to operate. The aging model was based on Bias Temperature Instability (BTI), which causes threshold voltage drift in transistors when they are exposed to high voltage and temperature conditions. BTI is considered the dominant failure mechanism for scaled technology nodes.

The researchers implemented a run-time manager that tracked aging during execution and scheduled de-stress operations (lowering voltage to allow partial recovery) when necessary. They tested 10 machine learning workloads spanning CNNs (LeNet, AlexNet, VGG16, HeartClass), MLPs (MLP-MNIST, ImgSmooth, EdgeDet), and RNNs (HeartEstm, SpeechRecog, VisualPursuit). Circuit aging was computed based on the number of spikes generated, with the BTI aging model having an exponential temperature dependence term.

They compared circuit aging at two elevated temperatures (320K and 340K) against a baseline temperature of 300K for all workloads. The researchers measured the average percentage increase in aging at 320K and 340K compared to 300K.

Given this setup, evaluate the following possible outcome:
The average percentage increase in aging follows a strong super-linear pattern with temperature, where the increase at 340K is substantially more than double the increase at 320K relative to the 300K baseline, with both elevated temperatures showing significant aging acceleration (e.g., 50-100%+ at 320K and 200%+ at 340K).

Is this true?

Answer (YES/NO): NO